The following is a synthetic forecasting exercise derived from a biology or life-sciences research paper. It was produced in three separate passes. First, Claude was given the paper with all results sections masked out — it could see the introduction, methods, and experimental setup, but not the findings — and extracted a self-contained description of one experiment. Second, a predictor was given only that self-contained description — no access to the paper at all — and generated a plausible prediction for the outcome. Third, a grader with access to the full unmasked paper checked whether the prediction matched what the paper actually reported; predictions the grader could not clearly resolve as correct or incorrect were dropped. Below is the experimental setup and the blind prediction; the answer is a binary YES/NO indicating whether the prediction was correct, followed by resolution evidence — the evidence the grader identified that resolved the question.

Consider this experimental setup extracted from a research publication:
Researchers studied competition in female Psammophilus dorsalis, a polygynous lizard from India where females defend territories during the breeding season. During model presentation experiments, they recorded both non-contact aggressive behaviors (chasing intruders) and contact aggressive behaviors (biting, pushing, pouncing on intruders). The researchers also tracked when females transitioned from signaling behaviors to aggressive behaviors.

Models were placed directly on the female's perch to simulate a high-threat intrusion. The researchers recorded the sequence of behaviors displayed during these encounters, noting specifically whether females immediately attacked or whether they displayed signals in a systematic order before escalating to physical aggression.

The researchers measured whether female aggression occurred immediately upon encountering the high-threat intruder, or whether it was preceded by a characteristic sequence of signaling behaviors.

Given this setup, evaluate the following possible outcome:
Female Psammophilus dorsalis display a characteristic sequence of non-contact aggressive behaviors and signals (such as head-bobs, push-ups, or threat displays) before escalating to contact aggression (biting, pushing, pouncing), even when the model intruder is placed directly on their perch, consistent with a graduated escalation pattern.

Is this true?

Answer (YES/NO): YES